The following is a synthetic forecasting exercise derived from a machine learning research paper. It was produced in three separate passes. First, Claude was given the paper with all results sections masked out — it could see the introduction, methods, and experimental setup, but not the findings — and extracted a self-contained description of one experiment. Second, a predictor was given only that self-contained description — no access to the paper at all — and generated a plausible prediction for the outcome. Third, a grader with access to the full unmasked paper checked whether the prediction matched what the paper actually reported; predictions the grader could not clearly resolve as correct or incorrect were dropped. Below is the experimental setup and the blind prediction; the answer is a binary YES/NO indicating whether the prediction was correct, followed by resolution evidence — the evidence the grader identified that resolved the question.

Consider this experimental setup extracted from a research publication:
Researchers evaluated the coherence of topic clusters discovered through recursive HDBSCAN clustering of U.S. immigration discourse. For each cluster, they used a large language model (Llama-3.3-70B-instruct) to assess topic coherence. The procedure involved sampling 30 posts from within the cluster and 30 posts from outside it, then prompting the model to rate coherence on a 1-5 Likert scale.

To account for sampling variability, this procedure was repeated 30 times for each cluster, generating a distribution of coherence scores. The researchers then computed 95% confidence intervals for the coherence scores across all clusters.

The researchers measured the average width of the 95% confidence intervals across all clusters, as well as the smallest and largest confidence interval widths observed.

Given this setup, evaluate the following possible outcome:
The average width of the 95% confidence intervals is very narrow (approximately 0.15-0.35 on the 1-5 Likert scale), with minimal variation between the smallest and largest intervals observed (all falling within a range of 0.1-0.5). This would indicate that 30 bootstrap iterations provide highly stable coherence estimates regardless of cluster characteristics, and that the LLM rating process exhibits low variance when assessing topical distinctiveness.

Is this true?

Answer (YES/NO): NO